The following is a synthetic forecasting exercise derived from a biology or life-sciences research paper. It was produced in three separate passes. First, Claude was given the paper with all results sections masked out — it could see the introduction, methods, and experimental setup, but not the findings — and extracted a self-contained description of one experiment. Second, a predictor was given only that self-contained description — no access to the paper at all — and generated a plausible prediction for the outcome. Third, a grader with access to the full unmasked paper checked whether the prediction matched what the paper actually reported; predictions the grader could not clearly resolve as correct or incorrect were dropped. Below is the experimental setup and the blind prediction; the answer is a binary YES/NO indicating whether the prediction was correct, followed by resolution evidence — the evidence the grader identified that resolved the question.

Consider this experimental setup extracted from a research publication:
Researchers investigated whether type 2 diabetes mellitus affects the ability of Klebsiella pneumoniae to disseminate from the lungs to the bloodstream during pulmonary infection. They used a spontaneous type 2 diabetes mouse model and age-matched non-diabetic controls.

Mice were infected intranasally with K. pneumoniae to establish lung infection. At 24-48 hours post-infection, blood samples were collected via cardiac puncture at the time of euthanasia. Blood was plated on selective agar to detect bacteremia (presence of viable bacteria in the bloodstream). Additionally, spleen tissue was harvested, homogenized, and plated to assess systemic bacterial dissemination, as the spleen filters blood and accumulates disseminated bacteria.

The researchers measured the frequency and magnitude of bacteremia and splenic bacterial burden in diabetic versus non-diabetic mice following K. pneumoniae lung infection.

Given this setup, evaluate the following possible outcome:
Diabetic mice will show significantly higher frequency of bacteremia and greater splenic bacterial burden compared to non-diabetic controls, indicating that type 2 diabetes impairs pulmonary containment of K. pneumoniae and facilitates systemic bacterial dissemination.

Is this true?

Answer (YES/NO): NO